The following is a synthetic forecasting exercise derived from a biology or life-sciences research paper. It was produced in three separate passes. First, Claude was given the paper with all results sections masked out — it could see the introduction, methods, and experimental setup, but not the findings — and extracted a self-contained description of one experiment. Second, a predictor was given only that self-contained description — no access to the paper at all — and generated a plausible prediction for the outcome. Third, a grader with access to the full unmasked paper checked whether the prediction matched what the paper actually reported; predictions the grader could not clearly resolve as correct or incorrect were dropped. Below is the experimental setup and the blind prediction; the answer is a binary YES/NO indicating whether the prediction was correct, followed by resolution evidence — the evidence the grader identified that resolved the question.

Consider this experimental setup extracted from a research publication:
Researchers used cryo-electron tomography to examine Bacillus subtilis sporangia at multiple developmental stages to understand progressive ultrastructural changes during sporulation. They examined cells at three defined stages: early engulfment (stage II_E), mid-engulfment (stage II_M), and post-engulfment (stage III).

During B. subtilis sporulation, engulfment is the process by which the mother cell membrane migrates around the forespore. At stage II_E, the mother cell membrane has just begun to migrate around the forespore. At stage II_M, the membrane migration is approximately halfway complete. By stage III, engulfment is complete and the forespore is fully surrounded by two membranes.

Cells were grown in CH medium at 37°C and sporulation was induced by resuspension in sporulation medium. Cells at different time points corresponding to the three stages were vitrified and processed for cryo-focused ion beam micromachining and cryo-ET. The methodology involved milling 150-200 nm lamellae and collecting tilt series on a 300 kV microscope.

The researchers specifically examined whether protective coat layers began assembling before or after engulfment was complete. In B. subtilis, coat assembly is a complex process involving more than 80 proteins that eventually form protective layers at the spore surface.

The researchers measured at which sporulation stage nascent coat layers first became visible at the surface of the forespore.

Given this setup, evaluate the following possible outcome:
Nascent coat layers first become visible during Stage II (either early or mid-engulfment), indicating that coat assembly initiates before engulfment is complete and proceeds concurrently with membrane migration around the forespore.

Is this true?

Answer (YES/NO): YES